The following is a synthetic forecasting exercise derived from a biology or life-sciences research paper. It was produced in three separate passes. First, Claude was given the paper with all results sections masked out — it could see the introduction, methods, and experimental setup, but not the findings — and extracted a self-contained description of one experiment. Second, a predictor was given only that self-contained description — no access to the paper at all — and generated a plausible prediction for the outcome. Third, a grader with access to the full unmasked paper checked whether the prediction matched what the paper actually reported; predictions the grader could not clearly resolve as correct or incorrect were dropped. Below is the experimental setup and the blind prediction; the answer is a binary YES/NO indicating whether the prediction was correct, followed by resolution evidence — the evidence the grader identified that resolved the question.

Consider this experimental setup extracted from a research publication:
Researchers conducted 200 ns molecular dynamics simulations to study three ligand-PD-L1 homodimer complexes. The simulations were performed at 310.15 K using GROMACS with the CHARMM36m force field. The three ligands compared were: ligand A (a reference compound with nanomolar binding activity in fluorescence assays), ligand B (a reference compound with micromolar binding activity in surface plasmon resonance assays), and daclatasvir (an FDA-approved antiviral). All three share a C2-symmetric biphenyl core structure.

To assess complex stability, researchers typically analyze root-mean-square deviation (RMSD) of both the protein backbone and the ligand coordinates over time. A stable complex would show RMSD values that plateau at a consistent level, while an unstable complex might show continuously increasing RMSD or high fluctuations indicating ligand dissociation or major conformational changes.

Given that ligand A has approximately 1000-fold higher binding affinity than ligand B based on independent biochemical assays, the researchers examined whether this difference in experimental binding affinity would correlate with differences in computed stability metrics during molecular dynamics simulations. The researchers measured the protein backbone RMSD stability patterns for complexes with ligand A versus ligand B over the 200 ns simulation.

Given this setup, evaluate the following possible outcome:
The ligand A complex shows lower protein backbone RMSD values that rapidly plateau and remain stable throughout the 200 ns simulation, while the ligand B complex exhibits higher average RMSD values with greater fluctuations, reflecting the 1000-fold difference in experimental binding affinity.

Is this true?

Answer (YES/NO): NO